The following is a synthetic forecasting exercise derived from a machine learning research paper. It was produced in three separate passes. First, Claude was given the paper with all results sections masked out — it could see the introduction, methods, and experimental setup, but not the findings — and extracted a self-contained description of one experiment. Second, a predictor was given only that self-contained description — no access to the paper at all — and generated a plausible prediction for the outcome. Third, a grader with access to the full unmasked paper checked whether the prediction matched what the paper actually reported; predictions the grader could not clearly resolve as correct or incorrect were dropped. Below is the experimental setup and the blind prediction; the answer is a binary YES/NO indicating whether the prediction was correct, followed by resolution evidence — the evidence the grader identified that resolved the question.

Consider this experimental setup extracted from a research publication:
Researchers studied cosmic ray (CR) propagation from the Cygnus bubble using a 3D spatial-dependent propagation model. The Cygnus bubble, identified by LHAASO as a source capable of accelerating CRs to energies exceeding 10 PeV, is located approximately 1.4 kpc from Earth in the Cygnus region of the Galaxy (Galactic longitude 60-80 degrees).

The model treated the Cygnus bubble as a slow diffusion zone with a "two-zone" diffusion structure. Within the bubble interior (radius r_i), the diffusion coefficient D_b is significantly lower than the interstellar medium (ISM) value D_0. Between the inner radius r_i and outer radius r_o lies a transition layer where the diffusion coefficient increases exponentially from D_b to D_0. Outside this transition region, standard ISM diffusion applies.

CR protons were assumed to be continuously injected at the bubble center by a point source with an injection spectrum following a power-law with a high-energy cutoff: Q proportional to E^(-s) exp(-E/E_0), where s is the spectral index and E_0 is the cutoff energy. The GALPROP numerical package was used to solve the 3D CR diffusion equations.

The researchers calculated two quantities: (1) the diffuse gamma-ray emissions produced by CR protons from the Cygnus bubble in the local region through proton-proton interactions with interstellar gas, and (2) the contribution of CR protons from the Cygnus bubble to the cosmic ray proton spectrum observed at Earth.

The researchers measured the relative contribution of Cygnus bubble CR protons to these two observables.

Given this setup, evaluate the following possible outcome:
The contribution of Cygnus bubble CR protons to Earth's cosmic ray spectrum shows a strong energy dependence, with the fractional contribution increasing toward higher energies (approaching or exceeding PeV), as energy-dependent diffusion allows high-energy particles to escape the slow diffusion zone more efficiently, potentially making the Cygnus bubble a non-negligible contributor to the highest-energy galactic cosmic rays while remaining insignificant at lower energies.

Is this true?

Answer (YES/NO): NO